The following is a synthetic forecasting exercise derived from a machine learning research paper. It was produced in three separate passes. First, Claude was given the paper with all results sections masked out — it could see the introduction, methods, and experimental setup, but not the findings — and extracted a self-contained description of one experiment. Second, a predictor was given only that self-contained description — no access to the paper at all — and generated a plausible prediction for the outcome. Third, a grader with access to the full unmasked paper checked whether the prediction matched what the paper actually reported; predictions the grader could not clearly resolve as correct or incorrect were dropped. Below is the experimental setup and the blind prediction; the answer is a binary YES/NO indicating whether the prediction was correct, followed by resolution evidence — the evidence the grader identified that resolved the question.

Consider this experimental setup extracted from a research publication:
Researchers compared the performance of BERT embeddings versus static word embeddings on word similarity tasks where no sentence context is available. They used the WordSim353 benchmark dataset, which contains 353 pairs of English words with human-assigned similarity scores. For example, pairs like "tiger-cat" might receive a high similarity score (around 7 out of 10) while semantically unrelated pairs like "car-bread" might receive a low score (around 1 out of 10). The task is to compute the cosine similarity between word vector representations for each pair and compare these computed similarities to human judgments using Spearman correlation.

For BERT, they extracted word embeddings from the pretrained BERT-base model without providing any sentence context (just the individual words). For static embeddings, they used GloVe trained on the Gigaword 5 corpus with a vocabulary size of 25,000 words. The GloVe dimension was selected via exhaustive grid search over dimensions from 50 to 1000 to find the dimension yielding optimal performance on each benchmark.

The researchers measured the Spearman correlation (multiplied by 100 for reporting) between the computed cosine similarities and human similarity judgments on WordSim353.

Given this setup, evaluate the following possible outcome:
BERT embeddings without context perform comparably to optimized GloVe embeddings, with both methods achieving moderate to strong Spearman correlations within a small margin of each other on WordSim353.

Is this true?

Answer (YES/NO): NO